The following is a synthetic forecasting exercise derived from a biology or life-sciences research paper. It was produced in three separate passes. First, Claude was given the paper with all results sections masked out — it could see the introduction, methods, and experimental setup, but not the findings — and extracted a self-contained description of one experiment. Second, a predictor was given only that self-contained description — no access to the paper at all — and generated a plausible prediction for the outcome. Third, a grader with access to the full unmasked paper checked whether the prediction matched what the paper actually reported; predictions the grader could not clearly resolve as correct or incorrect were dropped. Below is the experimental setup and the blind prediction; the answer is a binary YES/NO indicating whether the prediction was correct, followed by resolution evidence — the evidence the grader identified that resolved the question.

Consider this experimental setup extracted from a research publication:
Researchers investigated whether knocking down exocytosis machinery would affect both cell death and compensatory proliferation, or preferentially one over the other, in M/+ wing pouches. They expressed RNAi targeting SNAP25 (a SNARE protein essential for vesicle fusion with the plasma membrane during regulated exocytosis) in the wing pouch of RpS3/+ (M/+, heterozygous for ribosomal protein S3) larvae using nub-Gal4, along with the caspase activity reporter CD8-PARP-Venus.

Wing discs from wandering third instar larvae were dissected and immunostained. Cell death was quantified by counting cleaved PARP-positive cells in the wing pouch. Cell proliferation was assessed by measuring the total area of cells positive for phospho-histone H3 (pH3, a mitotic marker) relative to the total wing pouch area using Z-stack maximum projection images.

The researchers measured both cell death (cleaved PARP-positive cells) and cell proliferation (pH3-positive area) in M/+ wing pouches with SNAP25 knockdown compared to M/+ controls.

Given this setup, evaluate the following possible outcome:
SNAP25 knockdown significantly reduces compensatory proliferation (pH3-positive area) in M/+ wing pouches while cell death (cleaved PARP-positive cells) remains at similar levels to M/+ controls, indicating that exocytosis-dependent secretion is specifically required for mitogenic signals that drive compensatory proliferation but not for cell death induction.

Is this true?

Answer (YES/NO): NO